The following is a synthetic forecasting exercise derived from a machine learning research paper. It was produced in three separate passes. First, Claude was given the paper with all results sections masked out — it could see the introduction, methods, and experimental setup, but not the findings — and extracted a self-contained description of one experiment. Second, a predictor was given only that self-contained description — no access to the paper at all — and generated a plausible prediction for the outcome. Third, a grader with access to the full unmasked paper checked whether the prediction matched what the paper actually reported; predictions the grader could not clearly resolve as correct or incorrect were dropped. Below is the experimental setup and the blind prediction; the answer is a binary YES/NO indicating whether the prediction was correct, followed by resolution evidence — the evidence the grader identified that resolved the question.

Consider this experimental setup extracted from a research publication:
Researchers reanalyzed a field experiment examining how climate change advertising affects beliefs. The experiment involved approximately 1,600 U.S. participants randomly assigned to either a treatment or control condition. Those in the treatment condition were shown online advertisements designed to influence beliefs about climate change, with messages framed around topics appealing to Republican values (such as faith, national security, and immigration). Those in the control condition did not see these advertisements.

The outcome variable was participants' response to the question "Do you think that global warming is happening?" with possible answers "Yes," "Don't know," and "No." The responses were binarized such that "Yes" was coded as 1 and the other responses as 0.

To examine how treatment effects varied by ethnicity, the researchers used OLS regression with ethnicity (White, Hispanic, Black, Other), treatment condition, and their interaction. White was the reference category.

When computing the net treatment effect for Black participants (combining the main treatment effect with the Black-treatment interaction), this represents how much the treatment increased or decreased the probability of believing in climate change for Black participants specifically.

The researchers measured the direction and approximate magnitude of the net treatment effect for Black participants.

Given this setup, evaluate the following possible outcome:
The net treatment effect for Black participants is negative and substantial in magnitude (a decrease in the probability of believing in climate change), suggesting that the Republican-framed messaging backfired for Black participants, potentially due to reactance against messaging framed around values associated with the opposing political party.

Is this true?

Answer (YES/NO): NO